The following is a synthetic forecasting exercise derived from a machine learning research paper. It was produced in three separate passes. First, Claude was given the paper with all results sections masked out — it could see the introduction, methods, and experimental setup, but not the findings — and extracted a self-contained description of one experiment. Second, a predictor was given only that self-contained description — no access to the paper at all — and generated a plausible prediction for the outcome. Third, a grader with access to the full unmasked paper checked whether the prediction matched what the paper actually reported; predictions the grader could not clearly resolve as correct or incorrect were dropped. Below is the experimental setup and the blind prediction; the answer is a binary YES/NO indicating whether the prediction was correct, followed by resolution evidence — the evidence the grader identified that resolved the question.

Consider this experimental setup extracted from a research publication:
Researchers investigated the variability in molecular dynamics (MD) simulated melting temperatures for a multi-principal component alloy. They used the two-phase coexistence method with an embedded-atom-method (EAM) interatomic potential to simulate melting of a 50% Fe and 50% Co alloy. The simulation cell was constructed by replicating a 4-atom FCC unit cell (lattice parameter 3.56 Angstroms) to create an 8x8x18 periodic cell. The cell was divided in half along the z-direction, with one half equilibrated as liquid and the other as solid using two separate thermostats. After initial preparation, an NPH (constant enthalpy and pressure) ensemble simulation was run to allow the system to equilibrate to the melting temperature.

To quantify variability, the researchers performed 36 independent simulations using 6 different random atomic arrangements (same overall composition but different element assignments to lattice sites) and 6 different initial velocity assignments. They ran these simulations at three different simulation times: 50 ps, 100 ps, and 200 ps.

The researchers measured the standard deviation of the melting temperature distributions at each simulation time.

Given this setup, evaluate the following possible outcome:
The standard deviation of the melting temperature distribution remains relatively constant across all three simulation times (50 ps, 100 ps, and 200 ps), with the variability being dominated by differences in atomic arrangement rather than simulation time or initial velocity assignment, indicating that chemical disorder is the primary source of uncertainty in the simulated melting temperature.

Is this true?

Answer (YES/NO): NO